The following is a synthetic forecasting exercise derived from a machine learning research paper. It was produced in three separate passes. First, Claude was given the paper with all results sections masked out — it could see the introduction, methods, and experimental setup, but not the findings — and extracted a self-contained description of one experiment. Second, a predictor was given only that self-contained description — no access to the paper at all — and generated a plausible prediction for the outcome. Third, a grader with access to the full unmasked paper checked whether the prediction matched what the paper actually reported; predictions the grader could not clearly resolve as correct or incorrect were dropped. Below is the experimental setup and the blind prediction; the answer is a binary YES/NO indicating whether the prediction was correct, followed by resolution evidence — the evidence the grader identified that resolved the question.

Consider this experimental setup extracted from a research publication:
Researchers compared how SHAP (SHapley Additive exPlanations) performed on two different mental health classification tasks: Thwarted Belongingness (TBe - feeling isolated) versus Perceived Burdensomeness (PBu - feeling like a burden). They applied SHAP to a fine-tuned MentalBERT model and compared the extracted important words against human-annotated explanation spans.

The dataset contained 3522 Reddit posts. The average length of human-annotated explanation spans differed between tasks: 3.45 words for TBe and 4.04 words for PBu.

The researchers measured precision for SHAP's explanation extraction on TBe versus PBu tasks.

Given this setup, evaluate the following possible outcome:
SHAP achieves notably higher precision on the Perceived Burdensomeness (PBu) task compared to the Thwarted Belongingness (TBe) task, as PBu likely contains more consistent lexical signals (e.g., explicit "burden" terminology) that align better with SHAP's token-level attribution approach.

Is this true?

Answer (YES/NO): YES